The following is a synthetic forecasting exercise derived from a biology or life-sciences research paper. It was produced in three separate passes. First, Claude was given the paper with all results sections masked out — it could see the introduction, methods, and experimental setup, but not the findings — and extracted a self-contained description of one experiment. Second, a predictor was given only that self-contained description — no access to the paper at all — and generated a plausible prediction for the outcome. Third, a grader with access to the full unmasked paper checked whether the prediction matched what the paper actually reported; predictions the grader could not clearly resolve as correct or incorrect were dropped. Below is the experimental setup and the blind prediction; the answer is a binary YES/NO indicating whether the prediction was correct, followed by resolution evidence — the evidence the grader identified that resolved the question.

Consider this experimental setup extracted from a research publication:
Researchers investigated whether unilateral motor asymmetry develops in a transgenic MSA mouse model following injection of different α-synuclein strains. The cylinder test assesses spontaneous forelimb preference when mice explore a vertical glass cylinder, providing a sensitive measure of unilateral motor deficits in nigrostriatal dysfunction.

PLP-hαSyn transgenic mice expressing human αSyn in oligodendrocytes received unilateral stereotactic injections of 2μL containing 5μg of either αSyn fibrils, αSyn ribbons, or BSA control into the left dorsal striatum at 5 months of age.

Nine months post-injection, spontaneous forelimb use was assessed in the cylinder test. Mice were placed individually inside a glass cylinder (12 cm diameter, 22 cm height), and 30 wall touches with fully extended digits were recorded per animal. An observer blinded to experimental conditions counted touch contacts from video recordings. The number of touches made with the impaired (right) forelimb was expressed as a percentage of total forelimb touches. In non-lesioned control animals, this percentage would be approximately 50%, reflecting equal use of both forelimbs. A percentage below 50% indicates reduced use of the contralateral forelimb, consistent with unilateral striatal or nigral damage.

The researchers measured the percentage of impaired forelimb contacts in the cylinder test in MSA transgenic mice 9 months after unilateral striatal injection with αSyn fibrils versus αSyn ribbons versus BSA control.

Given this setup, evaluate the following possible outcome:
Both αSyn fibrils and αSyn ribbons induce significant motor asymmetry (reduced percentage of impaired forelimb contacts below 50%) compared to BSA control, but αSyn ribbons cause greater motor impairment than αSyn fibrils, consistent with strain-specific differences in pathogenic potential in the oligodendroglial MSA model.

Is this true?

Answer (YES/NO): NO